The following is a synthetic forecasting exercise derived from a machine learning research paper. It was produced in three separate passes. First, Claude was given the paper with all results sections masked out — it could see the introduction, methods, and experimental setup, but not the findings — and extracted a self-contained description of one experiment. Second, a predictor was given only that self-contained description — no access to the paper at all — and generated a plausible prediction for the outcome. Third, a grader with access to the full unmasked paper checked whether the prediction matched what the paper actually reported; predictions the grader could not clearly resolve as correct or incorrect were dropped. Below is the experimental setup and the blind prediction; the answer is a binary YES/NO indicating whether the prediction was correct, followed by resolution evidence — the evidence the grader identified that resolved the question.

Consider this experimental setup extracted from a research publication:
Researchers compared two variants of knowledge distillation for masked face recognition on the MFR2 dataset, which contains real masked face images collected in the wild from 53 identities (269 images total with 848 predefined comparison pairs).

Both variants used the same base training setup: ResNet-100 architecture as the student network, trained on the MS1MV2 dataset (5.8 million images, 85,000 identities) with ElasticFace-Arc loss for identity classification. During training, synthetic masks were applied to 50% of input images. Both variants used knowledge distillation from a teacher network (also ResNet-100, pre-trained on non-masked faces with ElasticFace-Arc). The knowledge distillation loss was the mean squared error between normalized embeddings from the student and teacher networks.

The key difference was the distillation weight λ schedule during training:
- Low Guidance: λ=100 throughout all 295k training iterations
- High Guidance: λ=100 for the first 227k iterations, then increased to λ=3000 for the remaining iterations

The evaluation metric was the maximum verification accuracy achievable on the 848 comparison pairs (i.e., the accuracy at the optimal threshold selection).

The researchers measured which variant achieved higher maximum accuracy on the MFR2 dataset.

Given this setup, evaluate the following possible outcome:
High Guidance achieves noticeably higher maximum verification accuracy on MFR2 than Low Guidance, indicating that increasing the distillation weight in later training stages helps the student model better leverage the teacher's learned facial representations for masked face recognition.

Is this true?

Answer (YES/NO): NO